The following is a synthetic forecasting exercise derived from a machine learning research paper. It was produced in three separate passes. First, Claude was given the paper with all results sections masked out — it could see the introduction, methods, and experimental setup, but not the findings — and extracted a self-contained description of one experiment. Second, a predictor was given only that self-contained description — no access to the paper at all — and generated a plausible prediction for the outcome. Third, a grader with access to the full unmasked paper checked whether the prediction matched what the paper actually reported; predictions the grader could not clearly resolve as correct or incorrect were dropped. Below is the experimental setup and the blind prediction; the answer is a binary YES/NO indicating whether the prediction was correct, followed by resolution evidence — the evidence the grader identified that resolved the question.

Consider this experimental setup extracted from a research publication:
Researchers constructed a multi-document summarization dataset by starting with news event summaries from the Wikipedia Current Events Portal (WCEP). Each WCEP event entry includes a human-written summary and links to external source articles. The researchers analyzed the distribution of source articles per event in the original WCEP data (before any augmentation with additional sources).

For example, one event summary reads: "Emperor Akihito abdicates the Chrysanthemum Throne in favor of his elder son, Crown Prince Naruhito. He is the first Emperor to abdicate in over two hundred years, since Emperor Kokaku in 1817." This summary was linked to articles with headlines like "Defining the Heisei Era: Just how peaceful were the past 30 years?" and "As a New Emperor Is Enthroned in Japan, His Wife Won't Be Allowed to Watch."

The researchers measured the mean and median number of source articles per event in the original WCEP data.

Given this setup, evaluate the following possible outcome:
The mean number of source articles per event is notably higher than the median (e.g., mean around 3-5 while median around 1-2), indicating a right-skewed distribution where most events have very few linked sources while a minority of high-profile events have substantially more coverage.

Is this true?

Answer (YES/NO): NO